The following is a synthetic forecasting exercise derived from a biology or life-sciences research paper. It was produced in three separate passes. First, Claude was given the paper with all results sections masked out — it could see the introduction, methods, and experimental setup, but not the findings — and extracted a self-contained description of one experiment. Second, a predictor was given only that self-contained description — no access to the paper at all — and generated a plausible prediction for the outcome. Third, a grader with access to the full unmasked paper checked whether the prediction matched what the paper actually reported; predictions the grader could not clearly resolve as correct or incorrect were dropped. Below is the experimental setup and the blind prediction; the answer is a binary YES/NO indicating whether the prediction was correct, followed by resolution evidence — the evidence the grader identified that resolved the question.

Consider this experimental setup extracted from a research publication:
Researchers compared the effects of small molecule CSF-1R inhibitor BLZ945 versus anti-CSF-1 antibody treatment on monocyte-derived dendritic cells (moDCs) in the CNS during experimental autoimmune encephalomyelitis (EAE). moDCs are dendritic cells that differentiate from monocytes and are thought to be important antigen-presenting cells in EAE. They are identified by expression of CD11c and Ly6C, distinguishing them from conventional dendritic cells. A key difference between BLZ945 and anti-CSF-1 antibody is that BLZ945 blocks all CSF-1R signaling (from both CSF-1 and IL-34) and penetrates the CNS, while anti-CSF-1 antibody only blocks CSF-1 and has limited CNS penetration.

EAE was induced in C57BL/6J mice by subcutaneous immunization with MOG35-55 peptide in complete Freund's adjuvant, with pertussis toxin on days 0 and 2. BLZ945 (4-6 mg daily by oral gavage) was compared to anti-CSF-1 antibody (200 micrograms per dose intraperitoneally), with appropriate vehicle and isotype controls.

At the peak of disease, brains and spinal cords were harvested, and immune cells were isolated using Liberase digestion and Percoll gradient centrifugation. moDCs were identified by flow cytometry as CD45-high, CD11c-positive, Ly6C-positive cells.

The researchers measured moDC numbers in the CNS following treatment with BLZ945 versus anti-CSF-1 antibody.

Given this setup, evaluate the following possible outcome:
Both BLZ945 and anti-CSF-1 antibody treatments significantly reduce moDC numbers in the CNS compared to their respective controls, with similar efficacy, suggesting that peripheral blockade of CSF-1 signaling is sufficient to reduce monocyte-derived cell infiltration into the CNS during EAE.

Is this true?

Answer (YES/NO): YES